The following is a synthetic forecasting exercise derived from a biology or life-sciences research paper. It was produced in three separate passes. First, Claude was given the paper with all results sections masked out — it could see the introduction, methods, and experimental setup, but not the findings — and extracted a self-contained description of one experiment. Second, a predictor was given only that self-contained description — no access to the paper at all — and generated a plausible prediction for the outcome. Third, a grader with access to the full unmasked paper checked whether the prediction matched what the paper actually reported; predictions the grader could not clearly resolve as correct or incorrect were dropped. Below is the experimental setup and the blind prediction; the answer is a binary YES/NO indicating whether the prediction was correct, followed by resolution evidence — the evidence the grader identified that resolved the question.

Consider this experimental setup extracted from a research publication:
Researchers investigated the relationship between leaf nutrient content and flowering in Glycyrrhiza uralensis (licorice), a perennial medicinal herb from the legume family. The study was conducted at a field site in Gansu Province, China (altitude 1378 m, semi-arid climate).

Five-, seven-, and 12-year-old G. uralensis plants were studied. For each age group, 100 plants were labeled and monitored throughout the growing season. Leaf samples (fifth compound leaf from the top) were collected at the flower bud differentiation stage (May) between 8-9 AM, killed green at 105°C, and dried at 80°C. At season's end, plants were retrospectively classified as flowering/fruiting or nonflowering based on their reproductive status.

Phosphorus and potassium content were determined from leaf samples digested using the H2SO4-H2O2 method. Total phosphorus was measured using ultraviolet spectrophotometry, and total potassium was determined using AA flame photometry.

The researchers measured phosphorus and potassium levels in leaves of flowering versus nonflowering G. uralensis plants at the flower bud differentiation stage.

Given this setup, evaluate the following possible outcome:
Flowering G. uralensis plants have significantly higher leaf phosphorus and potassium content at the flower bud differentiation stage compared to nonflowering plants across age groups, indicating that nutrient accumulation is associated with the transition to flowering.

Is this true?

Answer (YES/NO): YES